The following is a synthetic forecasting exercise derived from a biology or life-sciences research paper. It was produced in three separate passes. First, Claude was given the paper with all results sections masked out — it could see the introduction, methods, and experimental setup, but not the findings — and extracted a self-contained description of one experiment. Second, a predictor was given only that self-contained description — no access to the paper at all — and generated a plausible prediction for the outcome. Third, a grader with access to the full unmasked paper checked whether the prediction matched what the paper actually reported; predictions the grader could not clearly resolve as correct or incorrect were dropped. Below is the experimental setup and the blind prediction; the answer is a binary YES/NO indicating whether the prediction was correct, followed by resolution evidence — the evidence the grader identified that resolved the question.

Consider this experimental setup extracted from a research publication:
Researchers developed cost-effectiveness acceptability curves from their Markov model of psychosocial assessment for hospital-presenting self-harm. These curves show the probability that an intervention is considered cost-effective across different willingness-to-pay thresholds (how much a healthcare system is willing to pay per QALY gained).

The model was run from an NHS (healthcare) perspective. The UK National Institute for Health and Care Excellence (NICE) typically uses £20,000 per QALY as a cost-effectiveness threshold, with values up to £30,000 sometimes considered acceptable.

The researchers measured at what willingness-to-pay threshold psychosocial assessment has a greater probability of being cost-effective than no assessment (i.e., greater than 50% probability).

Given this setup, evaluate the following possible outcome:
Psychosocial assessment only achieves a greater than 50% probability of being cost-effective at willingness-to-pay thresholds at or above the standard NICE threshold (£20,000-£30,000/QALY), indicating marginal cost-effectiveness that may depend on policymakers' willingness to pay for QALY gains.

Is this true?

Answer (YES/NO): NO